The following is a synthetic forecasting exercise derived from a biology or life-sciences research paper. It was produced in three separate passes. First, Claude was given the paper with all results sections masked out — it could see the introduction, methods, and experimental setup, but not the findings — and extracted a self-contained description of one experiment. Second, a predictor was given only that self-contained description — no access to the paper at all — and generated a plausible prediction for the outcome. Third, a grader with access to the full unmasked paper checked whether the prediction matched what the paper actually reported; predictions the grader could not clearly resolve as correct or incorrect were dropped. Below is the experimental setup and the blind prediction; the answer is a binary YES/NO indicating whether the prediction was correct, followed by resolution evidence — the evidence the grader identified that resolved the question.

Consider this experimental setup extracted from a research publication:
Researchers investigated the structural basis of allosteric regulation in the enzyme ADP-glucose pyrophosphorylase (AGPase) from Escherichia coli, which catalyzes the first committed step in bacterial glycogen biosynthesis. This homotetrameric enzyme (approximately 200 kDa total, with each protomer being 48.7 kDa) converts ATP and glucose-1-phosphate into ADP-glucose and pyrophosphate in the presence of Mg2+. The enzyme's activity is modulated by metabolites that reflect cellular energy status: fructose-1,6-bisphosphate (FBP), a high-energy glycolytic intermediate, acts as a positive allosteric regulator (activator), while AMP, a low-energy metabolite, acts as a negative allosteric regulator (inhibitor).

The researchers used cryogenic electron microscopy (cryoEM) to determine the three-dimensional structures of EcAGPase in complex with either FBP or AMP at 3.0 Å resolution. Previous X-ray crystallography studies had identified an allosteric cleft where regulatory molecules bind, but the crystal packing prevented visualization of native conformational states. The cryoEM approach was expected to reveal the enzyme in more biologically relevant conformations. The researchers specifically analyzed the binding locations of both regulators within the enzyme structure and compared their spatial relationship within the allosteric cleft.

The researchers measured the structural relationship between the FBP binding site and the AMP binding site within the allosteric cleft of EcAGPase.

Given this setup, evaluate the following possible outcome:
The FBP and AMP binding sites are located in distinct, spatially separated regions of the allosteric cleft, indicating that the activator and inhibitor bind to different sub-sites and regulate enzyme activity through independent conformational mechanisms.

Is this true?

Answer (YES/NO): NO